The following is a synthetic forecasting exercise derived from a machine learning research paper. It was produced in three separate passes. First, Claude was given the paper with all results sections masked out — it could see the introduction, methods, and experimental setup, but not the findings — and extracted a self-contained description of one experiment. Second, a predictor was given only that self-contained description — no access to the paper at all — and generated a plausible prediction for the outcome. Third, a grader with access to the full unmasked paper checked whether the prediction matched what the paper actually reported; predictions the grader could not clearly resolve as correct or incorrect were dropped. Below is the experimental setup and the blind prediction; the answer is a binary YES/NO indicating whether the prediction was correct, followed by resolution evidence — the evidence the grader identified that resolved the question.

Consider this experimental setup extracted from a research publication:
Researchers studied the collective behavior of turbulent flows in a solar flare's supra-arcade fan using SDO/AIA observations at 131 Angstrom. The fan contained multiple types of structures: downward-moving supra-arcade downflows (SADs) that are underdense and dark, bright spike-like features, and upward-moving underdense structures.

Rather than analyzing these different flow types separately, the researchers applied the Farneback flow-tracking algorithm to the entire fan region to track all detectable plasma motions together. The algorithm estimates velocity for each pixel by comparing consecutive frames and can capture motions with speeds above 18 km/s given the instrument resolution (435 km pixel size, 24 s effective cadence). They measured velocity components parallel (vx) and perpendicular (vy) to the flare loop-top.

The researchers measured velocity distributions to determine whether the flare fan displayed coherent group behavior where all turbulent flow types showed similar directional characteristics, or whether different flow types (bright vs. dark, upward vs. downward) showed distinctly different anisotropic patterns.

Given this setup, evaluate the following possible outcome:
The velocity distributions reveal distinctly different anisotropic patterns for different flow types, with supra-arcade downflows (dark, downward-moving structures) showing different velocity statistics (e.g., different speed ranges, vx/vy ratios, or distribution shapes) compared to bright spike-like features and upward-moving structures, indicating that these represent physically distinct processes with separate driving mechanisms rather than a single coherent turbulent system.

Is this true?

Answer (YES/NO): NO